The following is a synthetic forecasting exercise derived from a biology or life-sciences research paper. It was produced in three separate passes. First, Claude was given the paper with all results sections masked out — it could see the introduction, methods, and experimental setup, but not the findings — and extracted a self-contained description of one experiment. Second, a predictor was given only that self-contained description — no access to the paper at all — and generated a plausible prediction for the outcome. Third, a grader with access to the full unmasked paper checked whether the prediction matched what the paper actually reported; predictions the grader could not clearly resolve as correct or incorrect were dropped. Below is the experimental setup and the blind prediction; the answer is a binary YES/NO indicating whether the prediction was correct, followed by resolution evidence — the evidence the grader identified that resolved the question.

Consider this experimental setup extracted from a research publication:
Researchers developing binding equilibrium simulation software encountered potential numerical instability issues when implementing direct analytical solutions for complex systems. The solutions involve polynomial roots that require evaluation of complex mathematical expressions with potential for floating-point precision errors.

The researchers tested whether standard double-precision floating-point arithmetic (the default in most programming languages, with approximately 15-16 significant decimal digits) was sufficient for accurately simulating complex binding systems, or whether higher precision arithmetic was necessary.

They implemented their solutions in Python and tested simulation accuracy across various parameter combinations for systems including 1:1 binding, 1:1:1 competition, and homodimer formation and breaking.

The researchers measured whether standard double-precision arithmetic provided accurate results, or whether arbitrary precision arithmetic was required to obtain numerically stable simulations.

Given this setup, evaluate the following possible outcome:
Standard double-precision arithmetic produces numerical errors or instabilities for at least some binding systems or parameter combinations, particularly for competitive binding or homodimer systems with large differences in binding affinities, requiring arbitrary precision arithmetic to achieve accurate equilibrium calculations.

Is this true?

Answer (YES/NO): YES